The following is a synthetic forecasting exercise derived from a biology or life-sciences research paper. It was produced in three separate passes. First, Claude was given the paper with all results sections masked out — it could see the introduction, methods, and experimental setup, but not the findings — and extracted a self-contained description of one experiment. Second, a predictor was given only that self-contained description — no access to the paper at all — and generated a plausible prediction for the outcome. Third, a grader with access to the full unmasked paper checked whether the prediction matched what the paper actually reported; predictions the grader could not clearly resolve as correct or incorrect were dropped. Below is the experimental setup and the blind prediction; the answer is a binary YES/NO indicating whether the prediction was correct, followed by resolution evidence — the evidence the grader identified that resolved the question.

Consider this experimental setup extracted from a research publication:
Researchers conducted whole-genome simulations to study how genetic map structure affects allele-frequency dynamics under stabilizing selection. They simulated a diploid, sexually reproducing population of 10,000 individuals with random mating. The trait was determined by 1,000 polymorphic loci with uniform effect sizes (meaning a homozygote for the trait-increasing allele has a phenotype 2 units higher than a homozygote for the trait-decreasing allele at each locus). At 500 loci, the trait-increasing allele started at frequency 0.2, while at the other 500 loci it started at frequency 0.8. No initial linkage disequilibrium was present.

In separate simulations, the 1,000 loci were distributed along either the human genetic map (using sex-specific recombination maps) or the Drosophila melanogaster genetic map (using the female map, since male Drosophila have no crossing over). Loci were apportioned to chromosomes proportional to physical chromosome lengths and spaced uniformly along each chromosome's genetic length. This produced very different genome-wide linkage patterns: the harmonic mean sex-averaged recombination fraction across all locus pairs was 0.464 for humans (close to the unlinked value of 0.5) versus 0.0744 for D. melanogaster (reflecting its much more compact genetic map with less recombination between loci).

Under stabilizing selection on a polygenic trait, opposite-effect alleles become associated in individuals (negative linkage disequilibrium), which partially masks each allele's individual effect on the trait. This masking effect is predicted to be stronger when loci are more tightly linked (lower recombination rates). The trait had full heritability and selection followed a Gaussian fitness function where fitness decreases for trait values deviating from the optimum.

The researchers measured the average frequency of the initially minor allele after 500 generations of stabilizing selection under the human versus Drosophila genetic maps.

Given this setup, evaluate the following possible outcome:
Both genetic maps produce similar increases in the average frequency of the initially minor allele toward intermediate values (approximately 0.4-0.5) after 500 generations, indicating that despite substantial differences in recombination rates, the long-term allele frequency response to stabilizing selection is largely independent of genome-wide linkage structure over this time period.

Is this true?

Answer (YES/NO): NO